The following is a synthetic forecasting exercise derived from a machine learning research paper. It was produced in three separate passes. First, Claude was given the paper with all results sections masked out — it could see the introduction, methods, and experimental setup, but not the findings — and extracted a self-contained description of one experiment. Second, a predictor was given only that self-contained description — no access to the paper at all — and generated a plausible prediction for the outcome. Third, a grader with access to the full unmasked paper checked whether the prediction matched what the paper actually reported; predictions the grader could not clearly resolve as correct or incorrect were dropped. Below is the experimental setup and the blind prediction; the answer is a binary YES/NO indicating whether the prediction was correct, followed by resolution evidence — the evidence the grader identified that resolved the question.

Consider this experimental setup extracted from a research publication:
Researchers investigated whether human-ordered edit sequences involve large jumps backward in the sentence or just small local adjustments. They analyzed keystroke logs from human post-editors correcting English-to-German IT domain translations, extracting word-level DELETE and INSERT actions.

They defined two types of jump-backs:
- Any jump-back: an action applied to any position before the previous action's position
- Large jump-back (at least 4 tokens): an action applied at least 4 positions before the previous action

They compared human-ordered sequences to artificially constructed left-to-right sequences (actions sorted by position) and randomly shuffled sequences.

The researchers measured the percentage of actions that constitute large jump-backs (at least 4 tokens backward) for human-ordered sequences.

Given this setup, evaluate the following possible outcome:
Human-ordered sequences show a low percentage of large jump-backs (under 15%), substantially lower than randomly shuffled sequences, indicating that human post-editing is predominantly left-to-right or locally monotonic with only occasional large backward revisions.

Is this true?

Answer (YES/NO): YES